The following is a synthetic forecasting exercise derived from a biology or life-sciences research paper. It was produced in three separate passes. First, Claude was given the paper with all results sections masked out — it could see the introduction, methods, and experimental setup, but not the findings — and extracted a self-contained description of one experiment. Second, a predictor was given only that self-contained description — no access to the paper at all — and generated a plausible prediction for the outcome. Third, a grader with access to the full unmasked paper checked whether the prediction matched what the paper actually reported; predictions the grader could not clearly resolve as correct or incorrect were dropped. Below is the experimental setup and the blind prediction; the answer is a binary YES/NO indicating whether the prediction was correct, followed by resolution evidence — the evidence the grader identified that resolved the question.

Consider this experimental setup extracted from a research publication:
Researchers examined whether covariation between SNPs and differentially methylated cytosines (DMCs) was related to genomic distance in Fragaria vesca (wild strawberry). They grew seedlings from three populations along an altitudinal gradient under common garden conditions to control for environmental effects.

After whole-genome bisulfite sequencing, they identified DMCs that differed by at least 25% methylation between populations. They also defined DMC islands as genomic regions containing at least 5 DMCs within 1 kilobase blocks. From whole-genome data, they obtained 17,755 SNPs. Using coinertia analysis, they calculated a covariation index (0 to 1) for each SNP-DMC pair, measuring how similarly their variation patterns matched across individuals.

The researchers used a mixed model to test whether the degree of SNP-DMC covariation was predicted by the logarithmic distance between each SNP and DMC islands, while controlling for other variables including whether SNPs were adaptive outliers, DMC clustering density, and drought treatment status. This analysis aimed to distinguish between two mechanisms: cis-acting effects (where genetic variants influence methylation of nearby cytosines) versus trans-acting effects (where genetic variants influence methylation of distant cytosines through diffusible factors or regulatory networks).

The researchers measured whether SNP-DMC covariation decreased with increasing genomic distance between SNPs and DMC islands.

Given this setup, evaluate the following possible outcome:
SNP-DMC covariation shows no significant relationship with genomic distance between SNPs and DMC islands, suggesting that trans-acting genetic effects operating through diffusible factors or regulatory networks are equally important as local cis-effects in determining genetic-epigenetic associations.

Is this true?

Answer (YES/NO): YES